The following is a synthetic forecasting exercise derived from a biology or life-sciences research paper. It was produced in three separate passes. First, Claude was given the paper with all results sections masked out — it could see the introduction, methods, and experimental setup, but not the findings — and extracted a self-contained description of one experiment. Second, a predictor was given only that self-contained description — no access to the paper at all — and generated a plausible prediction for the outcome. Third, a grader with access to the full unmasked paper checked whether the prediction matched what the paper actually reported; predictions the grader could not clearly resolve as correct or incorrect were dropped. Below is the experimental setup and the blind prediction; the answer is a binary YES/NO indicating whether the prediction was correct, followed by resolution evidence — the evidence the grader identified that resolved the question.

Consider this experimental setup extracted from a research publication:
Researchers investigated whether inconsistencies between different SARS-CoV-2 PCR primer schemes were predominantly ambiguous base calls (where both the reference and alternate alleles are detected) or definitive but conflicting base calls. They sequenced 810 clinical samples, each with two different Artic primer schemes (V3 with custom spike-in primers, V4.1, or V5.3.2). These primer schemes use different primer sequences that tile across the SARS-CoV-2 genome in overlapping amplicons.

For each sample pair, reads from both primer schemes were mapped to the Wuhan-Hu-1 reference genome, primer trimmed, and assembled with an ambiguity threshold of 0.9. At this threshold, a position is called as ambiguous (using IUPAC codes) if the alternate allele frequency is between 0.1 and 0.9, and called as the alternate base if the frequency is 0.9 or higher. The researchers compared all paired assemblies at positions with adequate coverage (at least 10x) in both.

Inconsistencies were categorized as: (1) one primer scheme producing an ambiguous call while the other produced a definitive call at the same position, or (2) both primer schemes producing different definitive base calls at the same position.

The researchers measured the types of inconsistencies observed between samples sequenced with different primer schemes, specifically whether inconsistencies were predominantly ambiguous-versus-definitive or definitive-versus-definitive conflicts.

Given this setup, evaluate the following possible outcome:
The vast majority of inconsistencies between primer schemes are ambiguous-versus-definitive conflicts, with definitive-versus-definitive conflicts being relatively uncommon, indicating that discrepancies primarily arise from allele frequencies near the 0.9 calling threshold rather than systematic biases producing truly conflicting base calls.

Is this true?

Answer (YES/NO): YES